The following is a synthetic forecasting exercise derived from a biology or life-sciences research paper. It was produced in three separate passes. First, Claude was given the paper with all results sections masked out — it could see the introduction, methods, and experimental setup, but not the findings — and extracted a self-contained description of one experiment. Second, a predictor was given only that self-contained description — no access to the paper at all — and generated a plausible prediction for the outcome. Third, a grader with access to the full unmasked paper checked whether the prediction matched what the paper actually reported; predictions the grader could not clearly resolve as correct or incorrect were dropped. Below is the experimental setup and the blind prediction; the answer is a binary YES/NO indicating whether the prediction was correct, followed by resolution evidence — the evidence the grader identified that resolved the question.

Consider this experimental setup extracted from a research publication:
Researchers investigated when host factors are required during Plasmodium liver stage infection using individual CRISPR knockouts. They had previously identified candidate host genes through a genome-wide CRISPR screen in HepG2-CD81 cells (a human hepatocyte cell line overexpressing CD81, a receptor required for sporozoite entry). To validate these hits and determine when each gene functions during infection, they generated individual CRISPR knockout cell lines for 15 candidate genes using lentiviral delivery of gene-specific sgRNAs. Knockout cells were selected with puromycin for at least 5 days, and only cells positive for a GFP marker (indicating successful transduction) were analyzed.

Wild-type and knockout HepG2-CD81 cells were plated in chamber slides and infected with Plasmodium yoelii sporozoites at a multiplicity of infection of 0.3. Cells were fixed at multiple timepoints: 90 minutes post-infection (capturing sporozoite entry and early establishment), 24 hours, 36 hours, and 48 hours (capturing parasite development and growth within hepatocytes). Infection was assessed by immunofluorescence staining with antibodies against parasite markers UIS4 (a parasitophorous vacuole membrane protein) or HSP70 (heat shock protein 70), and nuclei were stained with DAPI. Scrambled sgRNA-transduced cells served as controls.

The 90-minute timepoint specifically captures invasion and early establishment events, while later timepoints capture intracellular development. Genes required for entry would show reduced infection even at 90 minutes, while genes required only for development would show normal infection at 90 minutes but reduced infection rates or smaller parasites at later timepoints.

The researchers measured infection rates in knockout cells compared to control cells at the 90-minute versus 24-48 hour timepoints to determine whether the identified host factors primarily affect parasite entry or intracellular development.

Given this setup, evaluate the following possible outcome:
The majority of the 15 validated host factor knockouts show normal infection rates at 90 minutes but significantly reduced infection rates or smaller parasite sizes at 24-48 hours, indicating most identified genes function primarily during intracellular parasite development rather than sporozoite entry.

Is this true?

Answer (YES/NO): NO